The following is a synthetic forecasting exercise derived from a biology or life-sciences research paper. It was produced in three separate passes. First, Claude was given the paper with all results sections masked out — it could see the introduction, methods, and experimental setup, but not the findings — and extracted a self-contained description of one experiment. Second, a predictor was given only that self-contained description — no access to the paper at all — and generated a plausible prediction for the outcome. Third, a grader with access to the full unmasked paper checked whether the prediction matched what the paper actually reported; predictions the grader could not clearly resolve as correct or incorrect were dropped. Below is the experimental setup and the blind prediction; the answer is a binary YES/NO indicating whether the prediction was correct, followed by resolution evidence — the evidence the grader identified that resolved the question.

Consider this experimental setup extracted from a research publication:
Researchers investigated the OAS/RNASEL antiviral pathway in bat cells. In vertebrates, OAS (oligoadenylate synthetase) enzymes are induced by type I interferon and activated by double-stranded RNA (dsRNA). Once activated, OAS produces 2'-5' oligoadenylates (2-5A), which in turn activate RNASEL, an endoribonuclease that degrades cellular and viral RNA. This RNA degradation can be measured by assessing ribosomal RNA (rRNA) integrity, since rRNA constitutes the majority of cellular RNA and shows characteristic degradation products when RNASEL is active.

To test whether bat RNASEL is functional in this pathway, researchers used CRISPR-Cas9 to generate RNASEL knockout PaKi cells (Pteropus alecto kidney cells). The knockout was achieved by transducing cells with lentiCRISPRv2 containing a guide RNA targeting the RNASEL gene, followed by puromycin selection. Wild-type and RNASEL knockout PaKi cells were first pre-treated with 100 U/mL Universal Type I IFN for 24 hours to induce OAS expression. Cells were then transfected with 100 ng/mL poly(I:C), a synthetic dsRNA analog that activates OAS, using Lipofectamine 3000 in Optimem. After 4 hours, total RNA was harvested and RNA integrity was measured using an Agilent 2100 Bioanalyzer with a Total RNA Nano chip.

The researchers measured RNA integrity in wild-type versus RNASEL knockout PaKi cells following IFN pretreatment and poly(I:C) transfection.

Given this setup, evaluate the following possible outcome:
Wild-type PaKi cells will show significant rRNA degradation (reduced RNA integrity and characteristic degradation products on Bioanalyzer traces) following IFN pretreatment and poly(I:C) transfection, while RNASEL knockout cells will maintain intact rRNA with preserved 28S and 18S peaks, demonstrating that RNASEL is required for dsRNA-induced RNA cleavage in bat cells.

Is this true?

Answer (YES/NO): NO